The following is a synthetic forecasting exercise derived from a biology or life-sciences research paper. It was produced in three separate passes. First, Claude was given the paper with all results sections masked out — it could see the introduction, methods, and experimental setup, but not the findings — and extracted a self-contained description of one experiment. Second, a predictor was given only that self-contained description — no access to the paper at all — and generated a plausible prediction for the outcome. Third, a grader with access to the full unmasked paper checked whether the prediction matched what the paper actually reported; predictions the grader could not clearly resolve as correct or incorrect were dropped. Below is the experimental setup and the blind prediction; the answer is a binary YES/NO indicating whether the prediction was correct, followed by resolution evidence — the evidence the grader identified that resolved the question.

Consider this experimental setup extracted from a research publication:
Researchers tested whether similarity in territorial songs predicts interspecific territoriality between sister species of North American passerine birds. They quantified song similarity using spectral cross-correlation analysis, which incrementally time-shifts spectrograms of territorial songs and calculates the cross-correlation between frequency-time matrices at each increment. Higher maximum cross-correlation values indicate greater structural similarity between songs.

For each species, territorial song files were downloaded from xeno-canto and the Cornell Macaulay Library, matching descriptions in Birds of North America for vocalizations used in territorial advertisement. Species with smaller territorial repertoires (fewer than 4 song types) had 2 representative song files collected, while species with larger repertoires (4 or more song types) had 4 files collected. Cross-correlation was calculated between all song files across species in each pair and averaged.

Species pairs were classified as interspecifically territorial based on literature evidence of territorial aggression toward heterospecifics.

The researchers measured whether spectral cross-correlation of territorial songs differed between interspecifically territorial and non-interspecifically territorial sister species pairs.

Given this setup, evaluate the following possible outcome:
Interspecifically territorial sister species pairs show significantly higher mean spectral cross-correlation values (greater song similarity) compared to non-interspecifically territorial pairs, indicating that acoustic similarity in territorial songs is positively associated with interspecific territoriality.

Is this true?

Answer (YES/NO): NO